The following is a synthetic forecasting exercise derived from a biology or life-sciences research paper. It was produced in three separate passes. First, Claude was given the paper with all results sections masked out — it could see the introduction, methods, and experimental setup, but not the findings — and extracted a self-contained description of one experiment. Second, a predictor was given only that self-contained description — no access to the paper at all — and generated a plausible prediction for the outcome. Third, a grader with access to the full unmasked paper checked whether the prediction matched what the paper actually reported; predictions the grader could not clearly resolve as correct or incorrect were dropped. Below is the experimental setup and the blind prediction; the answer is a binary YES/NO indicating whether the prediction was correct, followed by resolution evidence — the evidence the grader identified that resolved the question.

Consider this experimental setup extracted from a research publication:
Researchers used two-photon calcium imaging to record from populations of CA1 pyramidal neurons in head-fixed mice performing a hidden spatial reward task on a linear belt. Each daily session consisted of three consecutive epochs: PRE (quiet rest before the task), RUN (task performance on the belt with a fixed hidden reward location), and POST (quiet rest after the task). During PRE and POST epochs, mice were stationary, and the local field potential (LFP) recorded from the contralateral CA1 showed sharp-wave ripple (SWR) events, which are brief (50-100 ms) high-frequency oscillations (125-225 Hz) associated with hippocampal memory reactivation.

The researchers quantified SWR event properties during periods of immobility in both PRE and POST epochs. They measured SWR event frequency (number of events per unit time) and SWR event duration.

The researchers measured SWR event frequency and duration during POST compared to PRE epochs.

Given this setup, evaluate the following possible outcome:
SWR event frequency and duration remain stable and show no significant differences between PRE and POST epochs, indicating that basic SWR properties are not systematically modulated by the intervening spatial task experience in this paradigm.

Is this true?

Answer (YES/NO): NO